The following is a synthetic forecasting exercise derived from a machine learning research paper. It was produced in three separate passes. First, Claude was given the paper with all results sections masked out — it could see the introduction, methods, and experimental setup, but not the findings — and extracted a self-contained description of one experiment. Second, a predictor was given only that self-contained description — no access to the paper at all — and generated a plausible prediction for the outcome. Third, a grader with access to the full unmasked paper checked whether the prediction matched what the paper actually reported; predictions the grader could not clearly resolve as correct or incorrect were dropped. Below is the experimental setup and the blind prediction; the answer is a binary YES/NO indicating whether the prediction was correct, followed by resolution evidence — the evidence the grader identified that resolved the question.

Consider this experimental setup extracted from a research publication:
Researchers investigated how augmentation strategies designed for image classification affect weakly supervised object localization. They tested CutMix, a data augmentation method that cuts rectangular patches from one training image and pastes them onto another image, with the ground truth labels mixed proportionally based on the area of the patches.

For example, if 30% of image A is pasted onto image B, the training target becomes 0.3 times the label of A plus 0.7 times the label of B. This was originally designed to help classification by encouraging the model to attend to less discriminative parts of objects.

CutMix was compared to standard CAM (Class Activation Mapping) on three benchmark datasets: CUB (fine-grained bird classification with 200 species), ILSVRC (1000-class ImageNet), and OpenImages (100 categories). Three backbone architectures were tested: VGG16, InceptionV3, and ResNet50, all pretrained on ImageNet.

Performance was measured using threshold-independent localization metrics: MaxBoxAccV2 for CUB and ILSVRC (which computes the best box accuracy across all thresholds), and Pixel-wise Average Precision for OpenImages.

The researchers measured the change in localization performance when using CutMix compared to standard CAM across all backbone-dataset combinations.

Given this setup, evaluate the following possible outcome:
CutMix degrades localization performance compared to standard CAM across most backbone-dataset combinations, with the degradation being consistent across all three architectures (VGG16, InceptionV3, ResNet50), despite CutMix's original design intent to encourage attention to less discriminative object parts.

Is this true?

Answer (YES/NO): NO